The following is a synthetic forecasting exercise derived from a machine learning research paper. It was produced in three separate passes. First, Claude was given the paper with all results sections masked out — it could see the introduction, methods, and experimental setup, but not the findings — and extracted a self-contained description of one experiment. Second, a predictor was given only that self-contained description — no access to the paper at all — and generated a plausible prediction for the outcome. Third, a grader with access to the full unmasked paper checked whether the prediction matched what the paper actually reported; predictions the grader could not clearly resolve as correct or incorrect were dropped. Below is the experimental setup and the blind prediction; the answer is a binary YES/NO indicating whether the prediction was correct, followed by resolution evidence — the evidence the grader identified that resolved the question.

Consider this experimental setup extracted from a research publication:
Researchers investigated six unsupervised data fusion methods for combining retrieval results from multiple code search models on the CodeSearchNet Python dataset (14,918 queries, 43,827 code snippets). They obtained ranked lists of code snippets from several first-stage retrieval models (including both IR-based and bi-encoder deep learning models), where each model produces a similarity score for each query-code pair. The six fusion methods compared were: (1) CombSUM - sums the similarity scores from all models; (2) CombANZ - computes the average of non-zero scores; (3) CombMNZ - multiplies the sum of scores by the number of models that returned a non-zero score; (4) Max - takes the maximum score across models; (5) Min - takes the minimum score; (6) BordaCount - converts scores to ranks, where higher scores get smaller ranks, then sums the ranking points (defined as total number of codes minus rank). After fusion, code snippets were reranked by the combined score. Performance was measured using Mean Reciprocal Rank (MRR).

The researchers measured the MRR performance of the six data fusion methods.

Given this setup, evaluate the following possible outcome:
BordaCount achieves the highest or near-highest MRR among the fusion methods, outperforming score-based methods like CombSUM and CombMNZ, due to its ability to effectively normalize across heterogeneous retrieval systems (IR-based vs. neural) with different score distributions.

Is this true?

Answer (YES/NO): NO